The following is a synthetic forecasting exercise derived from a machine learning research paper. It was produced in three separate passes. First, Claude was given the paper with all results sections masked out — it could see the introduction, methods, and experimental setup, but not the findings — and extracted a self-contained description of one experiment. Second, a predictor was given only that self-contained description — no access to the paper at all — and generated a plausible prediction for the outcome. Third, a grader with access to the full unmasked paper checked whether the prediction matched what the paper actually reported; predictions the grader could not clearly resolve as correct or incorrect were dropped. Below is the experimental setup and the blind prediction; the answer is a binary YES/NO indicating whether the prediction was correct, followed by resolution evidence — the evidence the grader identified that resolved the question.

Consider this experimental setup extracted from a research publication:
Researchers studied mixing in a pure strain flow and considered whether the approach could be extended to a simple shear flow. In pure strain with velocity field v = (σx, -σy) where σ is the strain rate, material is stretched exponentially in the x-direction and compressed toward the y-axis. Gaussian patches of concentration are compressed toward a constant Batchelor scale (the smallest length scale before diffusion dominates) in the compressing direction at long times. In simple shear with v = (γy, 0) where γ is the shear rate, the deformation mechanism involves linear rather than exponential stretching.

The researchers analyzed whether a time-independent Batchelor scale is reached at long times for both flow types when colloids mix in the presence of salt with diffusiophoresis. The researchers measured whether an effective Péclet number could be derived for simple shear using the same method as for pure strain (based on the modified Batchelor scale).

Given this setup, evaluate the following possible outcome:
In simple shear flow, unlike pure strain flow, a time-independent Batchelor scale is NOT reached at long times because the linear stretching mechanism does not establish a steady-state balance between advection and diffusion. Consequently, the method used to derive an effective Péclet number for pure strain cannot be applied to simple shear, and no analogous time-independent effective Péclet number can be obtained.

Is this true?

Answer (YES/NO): YES